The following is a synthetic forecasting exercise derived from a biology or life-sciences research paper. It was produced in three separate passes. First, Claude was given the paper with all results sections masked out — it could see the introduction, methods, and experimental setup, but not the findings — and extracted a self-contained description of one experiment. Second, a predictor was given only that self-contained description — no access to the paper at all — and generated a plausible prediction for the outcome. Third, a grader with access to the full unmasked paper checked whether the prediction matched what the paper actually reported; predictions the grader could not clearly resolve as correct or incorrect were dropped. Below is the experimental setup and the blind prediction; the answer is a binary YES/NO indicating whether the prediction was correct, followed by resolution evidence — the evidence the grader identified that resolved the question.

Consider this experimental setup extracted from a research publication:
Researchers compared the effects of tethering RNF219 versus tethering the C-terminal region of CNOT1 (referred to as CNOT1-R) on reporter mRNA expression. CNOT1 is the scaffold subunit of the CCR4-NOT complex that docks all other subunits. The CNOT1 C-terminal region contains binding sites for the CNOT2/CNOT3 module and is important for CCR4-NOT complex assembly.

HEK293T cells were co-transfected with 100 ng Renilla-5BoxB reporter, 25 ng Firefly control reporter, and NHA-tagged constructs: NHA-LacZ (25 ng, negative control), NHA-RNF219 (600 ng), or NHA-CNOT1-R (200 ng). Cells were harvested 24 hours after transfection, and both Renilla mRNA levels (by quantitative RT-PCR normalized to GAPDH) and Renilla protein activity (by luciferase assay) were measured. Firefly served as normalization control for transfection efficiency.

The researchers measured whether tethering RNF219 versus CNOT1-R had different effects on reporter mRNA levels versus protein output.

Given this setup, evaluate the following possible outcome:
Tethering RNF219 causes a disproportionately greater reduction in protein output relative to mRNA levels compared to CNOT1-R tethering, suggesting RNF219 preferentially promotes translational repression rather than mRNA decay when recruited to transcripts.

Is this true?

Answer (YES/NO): YES